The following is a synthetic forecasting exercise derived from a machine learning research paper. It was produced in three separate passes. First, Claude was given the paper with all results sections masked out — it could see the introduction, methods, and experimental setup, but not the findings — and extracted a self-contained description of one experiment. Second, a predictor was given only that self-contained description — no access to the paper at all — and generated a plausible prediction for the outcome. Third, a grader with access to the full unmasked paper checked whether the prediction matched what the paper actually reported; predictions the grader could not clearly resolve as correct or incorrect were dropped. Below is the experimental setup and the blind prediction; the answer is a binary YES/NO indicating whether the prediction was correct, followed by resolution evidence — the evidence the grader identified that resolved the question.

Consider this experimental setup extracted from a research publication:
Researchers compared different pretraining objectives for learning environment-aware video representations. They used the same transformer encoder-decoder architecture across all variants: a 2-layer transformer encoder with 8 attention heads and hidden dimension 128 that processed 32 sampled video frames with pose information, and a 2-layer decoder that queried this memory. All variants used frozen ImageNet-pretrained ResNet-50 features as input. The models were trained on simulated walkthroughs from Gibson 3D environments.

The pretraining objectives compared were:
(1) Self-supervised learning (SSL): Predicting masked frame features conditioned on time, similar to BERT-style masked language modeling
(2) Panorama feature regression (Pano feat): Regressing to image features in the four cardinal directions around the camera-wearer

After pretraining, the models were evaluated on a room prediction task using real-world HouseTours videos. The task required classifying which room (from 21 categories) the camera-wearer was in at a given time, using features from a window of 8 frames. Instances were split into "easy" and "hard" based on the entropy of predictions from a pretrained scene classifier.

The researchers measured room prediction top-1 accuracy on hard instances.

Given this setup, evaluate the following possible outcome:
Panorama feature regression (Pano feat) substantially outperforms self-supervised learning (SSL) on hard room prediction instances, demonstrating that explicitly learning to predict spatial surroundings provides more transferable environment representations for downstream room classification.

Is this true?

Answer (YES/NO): YES